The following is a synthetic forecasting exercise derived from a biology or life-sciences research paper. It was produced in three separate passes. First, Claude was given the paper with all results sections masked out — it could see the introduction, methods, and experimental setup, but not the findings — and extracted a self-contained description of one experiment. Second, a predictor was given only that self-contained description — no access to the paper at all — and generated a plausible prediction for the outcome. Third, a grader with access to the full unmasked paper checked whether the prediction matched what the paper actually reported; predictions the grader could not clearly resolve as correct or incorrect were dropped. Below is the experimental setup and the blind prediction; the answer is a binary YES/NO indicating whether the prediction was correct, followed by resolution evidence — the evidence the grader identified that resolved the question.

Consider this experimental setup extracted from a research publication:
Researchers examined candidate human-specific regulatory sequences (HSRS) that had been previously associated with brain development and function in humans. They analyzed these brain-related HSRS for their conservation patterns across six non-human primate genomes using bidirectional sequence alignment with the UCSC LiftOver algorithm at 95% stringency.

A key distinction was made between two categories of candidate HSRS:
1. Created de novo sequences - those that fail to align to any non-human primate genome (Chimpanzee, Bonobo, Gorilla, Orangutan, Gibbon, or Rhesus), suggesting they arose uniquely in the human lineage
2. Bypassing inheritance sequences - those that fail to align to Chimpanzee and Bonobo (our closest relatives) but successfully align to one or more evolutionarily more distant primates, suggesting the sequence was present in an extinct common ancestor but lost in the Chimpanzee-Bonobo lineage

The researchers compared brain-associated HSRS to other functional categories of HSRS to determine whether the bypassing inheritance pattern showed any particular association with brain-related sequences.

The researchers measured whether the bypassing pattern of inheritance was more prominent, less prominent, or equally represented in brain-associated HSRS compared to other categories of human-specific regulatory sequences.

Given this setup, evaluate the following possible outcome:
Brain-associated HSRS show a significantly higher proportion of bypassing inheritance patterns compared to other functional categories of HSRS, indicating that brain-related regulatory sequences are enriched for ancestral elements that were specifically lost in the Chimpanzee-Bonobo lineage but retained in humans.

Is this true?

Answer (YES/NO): YES